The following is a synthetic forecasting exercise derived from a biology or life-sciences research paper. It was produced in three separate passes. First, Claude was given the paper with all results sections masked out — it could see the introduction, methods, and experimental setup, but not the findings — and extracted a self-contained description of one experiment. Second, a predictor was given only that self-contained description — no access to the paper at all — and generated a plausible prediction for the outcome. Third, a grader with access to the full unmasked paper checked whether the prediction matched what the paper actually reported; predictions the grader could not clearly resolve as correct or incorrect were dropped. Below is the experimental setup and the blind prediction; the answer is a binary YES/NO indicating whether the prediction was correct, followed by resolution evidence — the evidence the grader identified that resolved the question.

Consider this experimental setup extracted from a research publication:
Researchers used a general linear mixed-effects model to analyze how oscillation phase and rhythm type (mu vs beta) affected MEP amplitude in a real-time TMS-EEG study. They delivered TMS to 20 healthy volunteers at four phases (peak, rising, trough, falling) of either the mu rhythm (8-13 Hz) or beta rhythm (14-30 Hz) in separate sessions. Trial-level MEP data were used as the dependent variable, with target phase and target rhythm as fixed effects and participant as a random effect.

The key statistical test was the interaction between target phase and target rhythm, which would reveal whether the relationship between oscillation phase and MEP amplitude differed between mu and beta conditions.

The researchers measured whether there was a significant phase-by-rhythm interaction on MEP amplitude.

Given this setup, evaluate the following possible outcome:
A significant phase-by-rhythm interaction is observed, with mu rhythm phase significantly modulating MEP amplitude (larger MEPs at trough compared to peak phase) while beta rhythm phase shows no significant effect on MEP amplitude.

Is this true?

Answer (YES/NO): NO